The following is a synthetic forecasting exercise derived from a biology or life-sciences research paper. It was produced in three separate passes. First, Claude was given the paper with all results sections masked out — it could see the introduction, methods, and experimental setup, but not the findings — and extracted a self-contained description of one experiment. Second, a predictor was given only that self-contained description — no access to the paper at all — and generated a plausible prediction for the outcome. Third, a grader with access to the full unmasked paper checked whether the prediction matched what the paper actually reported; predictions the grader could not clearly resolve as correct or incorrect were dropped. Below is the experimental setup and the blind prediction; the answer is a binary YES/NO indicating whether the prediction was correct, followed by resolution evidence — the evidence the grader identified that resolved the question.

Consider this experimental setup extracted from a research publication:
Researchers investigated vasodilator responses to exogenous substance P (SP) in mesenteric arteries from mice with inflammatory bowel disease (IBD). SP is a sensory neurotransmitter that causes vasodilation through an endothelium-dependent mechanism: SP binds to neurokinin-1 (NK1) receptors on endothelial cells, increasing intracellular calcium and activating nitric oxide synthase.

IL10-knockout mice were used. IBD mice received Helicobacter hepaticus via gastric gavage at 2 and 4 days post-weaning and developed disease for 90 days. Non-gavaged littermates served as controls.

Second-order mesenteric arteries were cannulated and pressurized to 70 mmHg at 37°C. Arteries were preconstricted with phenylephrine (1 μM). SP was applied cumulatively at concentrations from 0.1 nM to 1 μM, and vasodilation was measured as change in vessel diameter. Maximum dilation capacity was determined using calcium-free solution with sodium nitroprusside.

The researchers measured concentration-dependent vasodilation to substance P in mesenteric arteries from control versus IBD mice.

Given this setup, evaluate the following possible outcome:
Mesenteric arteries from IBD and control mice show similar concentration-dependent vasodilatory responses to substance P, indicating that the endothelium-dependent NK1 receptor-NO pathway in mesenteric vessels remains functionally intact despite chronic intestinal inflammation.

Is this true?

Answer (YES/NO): NO